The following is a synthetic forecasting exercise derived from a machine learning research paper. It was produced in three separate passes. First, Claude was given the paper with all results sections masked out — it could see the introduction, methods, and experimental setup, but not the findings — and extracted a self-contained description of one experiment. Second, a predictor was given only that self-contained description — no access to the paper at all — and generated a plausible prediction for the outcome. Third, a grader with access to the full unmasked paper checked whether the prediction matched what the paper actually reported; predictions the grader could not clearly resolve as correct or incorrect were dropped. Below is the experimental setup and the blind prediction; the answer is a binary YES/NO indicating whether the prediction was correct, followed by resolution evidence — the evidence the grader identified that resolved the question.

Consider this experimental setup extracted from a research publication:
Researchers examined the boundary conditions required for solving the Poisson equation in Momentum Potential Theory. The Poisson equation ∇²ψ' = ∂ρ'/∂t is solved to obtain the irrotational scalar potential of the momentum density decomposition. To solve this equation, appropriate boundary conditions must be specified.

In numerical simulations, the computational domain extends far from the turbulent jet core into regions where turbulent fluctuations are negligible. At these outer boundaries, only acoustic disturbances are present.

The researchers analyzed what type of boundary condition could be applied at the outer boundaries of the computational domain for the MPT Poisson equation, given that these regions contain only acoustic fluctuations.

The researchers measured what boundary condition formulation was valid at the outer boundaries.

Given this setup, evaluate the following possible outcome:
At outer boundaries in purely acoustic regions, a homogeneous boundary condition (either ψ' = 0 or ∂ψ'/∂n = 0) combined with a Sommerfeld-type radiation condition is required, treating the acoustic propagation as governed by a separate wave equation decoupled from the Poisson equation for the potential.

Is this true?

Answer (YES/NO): NO